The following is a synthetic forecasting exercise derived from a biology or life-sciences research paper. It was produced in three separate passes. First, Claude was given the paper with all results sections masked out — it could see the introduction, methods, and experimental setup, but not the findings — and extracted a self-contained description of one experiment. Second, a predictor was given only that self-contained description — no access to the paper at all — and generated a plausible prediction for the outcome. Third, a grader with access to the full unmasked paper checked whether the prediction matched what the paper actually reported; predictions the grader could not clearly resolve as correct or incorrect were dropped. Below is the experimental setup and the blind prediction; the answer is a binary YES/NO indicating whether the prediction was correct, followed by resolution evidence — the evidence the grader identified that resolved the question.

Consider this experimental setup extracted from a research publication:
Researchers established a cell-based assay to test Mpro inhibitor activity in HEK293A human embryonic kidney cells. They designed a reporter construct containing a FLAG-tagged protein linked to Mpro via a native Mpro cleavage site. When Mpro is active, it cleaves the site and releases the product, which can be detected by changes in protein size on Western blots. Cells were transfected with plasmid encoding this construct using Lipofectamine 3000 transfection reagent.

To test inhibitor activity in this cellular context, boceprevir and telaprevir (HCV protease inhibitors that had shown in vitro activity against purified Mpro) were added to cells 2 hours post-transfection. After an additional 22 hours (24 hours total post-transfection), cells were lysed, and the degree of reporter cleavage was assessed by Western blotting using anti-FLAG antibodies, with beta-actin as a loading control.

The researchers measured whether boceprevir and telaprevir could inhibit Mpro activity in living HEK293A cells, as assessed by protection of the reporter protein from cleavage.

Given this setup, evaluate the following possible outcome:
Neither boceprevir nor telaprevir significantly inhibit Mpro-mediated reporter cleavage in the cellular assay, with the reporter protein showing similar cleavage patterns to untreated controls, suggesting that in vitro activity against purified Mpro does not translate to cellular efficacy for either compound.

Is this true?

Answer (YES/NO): NO